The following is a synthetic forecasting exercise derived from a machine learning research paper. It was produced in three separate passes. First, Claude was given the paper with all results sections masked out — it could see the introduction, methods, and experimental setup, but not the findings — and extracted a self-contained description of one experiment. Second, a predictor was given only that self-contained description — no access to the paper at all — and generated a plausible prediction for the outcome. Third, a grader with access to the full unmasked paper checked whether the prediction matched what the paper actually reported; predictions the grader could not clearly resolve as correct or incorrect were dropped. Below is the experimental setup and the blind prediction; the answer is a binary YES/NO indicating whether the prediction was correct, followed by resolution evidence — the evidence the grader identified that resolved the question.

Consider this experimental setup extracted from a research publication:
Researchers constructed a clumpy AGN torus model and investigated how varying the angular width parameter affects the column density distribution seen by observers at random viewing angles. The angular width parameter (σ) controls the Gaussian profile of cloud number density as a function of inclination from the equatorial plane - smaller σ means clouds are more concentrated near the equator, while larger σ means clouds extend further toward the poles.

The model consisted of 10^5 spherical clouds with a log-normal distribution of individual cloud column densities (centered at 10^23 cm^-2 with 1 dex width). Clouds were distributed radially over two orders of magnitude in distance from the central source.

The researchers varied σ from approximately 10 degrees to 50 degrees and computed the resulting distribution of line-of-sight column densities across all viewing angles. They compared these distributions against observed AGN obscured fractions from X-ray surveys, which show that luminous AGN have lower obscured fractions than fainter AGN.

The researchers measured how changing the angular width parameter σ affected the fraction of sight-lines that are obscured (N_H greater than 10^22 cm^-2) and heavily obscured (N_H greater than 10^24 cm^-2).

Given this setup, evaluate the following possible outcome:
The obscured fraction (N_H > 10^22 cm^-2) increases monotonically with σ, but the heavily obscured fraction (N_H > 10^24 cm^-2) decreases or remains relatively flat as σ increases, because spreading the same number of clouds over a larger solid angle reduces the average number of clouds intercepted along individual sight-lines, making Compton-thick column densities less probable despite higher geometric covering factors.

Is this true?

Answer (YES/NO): NO